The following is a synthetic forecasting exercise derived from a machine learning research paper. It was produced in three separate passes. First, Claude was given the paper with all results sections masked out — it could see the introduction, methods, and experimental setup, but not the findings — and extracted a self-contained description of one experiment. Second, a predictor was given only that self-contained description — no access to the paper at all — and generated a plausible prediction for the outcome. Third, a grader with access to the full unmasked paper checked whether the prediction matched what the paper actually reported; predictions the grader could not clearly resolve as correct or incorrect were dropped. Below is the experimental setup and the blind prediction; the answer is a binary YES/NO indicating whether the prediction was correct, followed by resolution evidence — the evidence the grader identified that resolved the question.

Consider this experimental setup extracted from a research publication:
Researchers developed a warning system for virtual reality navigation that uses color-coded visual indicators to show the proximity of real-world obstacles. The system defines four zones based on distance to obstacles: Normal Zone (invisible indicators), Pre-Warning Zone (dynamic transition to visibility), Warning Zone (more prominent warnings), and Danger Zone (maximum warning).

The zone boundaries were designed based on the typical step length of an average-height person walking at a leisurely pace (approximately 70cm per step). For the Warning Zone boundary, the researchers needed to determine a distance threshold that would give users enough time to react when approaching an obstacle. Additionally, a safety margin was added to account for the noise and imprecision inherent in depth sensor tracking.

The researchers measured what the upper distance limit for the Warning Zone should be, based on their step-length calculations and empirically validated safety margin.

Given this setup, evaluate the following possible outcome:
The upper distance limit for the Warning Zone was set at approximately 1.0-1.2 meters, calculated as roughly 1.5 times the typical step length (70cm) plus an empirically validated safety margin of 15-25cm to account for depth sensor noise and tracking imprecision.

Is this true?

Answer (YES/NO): NO